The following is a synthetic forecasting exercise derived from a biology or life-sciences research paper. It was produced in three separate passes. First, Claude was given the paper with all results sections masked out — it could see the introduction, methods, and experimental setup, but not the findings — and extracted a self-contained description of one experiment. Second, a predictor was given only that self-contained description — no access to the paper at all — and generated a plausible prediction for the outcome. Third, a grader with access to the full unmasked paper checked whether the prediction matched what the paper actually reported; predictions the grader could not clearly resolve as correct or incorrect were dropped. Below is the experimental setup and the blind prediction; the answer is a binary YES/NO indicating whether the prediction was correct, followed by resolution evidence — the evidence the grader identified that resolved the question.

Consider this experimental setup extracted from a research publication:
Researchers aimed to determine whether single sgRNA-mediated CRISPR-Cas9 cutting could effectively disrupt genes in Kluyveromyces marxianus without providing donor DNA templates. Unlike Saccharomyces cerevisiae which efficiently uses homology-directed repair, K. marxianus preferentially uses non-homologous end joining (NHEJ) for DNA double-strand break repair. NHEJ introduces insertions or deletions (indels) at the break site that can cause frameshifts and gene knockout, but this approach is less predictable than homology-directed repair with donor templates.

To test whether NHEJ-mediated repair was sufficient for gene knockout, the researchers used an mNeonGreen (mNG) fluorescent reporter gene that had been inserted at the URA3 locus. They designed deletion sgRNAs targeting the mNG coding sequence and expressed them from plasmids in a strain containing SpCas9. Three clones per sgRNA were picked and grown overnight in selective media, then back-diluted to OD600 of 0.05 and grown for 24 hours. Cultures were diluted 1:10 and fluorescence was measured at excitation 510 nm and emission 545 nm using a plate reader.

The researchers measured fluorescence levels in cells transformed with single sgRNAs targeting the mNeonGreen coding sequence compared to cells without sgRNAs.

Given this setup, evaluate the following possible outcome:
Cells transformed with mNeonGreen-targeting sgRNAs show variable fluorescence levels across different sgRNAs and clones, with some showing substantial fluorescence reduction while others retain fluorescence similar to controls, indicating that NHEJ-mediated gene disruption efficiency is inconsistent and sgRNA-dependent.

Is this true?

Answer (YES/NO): NO